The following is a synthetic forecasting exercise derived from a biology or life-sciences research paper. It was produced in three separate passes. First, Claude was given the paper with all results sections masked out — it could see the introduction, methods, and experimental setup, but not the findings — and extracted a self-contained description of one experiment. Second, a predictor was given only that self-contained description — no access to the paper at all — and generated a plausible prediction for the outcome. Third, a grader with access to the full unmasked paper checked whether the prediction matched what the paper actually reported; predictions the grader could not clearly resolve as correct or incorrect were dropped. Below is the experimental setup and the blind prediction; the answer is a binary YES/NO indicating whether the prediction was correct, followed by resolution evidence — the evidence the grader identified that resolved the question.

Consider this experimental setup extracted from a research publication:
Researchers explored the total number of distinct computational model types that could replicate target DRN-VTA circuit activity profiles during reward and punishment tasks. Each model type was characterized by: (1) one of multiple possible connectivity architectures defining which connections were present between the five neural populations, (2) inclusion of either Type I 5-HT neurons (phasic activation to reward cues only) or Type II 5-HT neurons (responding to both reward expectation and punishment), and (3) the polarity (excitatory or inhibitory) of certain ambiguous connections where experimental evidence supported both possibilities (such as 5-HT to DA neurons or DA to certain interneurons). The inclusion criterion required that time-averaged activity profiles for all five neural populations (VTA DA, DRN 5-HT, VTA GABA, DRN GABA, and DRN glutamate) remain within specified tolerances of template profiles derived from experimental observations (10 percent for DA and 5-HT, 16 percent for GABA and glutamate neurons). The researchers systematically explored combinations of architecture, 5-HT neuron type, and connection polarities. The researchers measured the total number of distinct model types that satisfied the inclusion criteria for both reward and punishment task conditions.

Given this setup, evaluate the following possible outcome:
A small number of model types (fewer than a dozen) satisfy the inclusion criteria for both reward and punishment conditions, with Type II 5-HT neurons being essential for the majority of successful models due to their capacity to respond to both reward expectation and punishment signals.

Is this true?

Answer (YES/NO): NO